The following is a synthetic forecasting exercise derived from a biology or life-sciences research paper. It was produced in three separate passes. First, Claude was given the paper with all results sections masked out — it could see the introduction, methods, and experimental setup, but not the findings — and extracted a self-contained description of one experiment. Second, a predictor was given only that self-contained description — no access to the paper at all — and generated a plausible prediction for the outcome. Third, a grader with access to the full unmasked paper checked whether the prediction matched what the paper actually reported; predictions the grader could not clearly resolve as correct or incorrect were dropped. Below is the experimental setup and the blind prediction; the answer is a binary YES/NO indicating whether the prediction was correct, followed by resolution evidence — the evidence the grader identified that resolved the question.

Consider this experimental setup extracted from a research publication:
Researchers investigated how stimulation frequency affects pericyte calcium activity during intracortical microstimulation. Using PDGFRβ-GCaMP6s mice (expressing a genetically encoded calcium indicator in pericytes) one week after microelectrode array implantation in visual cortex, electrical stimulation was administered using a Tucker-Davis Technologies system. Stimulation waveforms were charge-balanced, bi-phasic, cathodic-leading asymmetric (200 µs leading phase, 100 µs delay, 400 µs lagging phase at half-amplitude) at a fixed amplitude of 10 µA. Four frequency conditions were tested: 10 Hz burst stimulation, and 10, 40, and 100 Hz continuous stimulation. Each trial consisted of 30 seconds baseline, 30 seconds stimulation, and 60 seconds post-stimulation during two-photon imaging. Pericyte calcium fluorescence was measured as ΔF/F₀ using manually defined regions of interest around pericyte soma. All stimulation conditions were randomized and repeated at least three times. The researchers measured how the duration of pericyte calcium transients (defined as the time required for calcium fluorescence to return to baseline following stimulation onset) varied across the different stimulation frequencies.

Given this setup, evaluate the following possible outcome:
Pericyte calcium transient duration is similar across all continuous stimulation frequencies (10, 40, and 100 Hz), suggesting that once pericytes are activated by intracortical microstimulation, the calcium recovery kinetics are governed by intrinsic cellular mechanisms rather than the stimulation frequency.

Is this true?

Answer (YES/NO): YES